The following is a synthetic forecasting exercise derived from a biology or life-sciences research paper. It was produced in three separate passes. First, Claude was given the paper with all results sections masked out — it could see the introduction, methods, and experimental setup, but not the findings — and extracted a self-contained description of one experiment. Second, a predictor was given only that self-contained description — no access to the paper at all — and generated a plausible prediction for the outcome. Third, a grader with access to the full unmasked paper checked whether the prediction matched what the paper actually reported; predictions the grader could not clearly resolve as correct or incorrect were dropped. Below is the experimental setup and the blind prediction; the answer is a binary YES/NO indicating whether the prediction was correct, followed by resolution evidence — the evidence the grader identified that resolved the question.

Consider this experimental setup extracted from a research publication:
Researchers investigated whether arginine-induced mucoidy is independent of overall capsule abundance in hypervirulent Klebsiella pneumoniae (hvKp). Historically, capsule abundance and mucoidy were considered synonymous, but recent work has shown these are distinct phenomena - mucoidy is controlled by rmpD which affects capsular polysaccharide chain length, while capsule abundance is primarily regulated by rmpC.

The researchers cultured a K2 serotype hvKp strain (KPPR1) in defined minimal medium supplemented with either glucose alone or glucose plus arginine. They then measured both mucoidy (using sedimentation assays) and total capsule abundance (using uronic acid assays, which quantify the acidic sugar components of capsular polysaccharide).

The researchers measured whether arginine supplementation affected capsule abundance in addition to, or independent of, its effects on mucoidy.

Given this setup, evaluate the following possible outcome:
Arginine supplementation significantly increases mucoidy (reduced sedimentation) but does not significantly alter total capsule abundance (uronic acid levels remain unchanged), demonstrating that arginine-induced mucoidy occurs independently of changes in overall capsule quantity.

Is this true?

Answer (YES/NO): YES